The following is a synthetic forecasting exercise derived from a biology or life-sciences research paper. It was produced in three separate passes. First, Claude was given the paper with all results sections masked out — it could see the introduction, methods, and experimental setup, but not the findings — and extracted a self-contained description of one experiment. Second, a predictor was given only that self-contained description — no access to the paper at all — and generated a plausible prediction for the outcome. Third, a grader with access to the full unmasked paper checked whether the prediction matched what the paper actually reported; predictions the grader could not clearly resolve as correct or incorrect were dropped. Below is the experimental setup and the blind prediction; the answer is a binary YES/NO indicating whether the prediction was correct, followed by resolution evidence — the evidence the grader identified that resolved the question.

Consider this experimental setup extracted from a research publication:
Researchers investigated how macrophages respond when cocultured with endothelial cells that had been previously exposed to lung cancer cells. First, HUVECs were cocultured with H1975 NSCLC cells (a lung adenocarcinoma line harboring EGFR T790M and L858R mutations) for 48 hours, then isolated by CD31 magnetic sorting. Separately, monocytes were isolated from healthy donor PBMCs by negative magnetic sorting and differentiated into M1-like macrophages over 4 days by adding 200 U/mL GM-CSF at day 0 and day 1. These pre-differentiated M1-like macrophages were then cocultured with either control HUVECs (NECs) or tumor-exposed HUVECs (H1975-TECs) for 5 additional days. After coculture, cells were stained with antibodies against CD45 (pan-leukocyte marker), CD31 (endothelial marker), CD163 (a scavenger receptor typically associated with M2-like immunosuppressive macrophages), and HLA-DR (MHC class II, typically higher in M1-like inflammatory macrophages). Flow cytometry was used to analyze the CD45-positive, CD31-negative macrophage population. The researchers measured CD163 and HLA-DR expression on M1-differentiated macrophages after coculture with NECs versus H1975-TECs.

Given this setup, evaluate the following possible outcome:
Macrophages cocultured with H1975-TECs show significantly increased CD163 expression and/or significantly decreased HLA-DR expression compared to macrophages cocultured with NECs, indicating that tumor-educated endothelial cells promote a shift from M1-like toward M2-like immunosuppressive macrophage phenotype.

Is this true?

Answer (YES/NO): NO